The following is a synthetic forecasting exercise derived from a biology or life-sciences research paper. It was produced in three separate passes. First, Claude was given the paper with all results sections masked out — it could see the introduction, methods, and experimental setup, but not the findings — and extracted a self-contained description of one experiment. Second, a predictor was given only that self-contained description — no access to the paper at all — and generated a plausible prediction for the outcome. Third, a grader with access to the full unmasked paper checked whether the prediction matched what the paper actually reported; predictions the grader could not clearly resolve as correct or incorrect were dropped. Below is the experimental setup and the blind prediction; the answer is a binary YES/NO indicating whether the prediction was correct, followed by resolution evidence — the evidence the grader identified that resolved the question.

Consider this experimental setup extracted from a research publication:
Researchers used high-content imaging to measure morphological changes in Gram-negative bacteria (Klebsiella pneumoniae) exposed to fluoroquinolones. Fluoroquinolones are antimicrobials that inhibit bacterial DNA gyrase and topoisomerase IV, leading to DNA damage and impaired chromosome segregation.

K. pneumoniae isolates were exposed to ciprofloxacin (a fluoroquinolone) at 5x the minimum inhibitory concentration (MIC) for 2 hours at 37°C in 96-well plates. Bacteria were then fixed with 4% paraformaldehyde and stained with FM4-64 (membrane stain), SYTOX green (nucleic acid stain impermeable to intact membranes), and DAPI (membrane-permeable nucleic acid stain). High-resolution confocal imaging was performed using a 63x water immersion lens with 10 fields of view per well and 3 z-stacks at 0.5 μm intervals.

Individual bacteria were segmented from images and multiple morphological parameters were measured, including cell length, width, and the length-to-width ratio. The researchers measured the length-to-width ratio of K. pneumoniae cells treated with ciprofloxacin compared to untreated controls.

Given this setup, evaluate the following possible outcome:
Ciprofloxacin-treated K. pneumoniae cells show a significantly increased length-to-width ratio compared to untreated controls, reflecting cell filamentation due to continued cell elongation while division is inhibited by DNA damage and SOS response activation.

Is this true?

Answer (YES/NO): YES